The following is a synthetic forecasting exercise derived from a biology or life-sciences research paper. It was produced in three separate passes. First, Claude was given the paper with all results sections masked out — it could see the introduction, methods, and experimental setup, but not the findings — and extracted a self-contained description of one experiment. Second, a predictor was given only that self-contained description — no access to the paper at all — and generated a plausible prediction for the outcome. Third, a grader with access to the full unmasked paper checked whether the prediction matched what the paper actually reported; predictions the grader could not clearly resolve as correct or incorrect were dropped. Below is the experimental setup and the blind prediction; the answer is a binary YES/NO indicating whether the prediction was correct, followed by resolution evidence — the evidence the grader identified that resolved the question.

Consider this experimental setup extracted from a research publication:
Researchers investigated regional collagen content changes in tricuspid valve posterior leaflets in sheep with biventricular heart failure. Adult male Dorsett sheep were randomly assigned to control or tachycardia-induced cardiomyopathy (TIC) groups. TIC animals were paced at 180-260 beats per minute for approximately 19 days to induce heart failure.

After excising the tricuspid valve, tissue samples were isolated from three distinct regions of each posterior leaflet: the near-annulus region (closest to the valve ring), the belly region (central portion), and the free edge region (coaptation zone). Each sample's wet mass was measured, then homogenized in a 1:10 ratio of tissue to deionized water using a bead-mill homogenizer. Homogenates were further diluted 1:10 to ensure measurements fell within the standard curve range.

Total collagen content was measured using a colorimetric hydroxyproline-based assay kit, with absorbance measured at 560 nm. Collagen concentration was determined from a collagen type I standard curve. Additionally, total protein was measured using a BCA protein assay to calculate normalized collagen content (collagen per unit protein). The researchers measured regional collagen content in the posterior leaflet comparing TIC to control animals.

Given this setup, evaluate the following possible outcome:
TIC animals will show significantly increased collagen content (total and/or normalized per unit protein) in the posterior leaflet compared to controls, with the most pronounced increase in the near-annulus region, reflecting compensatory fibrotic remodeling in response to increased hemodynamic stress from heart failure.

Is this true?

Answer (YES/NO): NO